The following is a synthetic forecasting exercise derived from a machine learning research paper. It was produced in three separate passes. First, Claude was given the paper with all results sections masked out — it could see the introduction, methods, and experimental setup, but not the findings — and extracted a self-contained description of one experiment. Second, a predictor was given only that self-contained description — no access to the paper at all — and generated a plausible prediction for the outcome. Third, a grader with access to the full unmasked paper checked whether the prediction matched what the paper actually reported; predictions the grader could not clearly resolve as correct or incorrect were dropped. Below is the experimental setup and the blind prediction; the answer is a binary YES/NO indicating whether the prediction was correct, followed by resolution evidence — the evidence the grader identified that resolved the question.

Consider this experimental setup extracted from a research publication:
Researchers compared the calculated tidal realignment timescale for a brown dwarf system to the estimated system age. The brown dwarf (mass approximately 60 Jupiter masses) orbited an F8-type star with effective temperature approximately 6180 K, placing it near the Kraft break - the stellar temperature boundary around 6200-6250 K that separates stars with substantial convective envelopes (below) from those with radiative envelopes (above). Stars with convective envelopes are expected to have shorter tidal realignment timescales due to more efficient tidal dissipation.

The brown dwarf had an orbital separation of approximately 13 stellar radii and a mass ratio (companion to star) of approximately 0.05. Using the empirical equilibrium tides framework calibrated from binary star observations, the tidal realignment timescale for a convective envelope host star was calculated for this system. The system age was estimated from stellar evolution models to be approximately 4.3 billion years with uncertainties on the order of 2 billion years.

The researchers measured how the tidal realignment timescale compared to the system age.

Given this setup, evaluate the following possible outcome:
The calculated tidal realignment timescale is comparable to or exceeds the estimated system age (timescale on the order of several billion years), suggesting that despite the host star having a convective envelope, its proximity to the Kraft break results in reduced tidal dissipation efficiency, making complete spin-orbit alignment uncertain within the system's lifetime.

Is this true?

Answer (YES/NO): NO